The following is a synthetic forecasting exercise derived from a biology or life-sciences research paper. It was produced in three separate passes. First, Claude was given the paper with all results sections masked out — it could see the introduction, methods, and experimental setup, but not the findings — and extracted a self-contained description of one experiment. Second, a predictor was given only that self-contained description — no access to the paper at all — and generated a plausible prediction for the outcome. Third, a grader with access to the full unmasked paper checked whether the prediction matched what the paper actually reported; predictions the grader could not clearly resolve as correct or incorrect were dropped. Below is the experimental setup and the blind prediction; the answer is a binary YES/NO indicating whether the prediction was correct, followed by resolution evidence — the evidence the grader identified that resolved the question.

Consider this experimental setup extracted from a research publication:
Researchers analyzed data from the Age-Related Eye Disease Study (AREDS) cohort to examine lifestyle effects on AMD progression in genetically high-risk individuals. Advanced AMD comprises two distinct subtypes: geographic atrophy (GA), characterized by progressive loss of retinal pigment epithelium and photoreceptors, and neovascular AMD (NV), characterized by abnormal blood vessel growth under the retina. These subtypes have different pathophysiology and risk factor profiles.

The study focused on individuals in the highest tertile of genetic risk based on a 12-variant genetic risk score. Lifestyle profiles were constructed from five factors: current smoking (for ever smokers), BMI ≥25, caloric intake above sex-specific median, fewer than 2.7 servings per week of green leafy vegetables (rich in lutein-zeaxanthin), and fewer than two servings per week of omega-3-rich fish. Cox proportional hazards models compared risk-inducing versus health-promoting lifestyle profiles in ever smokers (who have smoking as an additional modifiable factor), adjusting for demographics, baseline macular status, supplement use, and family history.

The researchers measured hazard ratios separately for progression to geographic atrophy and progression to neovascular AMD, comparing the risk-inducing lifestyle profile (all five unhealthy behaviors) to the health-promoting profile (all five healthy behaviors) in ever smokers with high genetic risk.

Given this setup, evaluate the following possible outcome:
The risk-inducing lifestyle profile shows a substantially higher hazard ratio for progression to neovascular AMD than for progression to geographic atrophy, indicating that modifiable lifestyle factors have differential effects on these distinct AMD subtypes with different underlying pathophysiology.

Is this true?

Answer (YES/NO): NO